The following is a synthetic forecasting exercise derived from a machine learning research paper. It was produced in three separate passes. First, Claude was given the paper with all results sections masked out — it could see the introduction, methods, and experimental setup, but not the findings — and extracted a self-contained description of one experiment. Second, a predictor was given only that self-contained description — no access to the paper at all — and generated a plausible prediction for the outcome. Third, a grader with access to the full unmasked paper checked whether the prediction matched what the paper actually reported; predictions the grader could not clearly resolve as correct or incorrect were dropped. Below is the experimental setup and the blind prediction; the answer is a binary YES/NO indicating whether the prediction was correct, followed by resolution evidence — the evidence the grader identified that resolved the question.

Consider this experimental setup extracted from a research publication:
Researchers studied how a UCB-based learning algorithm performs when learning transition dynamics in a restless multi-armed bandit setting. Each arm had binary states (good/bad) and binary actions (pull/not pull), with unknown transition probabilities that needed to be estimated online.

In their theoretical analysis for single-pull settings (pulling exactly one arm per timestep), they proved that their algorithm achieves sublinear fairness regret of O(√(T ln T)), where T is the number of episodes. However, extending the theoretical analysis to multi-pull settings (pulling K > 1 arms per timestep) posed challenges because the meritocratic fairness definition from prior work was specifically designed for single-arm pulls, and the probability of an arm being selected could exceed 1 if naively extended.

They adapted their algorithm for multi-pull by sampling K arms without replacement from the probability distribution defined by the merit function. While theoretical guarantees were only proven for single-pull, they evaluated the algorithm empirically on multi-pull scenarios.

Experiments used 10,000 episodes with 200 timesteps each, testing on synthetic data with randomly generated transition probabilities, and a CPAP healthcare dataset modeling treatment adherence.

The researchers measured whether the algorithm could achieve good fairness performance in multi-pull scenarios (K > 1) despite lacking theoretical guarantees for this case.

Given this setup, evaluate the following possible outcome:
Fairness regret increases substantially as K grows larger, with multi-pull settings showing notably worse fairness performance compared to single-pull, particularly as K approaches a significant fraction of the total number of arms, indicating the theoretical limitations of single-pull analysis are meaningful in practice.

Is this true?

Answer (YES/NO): NO